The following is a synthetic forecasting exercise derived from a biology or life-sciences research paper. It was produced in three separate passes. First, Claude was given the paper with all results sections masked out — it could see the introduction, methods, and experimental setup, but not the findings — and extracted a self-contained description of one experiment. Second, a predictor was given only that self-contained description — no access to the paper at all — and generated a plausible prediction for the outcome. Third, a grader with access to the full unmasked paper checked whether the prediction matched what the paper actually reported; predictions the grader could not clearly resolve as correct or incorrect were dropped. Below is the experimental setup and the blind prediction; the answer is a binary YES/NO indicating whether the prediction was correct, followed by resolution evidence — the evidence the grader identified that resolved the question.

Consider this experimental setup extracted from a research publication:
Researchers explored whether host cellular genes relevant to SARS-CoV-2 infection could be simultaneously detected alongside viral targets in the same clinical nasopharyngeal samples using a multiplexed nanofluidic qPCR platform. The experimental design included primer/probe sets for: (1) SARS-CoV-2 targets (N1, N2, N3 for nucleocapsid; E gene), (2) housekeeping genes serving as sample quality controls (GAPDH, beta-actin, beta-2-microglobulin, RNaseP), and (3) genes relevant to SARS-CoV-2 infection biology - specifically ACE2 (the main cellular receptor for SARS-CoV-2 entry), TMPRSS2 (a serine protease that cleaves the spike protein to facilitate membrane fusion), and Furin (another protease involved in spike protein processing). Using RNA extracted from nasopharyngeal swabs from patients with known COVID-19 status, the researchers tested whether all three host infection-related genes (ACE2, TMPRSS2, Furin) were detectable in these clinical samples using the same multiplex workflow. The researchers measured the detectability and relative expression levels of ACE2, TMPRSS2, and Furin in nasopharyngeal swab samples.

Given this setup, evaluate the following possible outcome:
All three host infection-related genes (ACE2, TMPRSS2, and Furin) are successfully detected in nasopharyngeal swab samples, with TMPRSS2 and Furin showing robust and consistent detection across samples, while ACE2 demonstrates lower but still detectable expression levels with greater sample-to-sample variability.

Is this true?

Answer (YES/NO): NO